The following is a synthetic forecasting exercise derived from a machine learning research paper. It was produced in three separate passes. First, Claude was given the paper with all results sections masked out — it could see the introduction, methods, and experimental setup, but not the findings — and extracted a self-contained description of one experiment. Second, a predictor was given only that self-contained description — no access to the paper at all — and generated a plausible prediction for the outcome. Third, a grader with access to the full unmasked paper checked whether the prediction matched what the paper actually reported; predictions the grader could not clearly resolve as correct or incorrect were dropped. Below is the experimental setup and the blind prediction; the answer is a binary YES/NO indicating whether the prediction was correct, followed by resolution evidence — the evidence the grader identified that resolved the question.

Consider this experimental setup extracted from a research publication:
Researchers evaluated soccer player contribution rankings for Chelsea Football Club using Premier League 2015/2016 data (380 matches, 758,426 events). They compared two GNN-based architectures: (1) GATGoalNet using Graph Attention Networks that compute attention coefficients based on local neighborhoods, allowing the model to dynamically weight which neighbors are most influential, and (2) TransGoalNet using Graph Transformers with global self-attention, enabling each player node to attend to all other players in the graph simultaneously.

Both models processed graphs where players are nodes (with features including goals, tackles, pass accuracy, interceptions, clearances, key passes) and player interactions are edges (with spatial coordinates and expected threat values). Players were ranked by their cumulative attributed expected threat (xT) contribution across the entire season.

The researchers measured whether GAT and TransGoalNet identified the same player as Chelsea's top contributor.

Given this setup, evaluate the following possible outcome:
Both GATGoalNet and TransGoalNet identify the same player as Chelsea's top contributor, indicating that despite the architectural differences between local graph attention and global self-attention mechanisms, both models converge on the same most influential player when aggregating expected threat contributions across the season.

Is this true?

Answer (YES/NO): NO